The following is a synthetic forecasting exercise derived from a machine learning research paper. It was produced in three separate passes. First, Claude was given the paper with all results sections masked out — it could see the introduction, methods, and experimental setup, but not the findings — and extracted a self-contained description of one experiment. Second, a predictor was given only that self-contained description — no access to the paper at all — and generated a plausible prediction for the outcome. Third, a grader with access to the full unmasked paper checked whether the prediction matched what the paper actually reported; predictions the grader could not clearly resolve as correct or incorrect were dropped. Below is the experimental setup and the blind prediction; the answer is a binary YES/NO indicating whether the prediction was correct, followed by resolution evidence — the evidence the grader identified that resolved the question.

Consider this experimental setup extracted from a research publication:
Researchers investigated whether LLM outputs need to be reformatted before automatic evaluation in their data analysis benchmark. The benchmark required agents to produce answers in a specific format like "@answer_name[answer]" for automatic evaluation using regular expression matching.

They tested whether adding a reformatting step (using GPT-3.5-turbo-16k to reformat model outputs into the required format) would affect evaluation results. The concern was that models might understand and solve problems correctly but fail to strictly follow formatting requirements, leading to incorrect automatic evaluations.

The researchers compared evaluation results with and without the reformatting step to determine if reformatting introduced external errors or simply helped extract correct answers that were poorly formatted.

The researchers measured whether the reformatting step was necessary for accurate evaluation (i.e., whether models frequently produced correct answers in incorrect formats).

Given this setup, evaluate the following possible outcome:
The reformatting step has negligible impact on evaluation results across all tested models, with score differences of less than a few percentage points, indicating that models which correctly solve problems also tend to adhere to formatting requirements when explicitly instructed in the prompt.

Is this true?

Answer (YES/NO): NO